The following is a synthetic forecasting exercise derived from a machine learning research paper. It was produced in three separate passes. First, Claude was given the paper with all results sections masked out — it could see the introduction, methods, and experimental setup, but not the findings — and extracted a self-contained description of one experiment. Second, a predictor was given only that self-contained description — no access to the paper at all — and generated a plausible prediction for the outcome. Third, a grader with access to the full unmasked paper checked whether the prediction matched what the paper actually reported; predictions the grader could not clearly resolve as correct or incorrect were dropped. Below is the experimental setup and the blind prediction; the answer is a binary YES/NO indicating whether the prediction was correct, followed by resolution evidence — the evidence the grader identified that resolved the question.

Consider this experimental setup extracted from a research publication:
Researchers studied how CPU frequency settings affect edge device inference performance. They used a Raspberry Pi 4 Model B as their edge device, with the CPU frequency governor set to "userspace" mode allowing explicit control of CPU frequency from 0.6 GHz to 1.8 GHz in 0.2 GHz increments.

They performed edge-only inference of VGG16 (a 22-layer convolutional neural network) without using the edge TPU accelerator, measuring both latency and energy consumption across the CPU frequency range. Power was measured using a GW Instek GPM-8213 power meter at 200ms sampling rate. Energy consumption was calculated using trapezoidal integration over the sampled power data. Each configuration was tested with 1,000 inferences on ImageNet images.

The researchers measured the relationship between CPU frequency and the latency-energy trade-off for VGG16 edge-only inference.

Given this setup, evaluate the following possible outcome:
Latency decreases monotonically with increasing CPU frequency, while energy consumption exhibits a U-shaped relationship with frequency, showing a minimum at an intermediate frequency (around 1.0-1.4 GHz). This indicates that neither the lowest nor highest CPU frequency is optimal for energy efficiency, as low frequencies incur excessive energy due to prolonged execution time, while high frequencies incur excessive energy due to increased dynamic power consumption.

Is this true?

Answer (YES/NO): NO